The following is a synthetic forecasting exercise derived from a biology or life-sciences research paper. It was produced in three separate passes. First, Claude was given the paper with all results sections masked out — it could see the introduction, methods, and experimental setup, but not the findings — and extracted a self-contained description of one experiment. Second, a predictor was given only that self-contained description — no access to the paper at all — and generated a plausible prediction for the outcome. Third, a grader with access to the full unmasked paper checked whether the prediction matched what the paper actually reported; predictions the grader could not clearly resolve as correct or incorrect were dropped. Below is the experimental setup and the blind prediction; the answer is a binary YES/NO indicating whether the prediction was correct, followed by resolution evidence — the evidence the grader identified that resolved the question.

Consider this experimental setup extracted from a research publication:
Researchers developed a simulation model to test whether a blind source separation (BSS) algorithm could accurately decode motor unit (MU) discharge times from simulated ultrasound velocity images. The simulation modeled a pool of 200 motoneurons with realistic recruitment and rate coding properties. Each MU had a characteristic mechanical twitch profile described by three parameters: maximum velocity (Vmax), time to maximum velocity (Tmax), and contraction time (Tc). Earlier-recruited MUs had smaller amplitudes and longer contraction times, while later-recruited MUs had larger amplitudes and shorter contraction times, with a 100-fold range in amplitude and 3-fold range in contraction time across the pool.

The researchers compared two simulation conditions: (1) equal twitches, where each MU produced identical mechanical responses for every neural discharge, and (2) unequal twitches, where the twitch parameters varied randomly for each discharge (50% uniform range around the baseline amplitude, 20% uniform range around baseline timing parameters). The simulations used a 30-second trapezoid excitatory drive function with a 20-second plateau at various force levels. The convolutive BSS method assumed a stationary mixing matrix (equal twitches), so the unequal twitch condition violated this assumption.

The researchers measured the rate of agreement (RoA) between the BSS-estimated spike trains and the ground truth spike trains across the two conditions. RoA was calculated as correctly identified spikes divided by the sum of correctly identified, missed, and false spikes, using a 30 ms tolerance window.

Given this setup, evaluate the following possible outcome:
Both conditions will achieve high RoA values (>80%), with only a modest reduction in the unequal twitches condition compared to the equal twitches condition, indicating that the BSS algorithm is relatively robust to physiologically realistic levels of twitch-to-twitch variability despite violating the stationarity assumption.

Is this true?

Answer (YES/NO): NO